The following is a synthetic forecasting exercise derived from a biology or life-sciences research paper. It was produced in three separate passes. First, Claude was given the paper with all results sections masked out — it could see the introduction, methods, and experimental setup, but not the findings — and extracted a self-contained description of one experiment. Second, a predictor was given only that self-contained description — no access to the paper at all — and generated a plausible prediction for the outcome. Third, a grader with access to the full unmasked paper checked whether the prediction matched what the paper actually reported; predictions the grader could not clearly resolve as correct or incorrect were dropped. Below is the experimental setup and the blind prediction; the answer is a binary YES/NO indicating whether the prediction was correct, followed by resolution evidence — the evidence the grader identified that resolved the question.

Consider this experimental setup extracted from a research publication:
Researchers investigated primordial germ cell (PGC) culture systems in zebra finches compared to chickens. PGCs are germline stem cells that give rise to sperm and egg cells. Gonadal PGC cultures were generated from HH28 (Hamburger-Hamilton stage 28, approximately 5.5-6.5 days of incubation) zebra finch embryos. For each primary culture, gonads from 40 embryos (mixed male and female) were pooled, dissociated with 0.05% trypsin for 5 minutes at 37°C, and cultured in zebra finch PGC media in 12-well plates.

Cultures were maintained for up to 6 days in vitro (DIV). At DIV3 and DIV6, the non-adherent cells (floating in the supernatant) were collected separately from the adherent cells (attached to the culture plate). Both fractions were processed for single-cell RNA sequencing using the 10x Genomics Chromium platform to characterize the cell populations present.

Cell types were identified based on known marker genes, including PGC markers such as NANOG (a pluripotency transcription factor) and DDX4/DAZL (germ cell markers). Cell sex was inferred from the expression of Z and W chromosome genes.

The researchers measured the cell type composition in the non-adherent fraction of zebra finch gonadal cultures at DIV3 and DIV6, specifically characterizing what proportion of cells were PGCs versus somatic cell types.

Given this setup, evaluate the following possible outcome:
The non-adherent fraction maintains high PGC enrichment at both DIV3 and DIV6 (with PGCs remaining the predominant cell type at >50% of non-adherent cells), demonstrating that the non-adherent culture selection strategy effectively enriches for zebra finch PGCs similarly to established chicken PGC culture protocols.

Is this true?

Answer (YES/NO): NO